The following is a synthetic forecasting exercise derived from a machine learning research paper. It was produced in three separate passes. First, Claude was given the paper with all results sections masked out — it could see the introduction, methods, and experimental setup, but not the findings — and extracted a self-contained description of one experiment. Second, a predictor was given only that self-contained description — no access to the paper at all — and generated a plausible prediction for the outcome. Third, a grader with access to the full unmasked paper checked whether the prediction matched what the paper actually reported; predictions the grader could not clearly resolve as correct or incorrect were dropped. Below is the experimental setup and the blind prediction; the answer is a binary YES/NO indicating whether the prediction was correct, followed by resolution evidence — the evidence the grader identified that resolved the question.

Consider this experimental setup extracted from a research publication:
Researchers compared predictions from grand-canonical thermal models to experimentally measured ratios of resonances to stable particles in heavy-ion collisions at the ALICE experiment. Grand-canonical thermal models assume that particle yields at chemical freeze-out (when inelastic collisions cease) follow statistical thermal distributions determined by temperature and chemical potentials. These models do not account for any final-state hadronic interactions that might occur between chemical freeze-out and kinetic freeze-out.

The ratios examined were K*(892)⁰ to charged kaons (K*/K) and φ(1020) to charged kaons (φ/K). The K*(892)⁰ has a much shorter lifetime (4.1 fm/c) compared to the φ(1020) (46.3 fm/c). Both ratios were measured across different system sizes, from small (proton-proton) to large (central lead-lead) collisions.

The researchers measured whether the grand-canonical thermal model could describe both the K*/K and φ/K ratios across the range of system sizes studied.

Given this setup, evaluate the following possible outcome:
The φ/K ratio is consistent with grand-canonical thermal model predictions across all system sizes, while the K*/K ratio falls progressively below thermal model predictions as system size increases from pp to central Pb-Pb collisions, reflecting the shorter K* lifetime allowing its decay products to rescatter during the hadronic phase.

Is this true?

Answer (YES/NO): NO